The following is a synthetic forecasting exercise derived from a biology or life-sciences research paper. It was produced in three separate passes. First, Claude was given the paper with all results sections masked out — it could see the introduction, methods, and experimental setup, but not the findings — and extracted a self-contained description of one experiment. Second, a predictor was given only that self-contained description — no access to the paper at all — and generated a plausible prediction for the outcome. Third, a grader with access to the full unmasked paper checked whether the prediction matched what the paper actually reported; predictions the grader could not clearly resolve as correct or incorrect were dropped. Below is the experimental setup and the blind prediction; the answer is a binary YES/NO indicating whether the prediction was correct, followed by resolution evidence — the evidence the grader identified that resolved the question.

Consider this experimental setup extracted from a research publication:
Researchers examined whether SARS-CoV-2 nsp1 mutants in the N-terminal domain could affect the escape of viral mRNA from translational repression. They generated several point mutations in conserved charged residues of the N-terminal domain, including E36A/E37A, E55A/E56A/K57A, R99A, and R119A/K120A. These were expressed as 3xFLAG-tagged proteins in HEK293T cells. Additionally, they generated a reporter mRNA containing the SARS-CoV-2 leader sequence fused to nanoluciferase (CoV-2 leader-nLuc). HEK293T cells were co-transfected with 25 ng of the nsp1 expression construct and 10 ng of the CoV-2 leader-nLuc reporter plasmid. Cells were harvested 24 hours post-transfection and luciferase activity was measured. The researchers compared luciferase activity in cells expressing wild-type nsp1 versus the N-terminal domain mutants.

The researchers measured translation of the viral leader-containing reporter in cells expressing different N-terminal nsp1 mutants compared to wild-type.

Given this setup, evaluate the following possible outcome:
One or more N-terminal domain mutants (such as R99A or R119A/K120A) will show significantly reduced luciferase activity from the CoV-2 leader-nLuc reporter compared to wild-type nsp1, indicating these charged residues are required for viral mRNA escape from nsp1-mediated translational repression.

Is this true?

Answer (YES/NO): YES